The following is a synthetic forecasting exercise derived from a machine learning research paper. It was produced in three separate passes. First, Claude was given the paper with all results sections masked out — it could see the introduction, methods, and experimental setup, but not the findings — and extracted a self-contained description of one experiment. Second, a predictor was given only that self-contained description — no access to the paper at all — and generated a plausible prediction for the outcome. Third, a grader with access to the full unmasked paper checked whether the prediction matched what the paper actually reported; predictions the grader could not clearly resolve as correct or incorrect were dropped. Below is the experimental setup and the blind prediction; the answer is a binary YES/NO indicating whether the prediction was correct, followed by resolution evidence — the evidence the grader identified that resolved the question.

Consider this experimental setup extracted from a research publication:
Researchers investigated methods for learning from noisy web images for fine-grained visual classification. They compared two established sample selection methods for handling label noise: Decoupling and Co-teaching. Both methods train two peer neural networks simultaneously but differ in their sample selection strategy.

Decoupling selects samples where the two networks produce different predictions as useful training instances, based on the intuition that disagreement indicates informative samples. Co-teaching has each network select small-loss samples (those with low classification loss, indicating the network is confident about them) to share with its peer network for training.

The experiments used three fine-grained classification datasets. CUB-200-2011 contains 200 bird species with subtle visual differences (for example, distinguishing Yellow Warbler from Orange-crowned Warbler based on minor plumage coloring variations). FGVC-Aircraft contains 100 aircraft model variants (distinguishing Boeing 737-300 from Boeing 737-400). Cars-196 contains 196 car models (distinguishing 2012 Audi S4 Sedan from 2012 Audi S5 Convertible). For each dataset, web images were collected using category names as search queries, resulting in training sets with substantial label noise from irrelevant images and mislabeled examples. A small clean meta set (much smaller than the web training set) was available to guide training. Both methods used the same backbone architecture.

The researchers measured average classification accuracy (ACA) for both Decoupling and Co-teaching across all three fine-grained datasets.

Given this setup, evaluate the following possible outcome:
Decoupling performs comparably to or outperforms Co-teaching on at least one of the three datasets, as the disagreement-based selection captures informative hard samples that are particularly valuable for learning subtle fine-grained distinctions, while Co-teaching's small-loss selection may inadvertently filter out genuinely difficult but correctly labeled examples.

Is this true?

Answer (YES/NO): NO